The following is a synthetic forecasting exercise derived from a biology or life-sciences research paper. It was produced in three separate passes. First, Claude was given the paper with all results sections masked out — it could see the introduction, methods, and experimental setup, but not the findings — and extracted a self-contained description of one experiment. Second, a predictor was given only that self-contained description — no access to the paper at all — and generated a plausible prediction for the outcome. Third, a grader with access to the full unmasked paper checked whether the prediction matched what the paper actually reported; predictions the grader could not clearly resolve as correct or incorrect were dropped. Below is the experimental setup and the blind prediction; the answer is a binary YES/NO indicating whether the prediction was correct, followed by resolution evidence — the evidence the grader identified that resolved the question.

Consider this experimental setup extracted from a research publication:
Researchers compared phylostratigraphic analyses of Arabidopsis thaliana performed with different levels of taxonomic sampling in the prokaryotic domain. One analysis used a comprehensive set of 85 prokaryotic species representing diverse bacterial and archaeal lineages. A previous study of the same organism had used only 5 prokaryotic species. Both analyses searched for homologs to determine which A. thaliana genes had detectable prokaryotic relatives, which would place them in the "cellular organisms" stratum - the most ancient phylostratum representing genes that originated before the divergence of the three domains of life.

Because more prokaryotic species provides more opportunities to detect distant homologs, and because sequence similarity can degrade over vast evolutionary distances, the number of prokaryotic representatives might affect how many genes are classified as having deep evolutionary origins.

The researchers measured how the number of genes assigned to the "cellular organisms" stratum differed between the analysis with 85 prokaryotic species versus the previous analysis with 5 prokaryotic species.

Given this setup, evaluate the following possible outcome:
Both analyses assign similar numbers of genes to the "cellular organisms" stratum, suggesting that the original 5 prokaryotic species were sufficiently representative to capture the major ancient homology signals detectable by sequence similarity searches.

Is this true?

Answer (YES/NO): NO